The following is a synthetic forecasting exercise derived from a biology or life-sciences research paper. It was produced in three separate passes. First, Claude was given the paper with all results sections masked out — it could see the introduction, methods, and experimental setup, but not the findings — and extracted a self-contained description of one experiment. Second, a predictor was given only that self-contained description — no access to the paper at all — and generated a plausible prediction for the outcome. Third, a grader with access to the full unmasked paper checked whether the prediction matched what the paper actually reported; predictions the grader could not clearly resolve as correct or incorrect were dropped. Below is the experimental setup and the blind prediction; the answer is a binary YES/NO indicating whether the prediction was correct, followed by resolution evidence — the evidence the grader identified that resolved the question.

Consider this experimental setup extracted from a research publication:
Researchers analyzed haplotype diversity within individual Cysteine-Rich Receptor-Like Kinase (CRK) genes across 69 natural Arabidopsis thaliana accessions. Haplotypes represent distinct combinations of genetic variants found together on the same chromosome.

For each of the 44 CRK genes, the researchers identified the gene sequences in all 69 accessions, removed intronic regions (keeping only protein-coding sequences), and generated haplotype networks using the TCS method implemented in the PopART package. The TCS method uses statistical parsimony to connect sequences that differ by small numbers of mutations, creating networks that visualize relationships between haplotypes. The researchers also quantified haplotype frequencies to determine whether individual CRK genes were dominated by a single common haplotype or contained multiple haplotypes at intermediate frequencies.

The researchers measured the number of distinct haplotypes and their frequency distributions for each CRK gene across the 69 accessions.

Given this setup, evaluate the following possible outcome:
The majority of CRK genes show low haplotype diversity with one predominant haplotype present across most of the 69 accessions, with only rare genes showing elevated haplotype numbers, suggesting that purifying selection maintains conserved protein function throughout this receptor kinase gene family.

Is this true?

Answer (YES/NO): NO